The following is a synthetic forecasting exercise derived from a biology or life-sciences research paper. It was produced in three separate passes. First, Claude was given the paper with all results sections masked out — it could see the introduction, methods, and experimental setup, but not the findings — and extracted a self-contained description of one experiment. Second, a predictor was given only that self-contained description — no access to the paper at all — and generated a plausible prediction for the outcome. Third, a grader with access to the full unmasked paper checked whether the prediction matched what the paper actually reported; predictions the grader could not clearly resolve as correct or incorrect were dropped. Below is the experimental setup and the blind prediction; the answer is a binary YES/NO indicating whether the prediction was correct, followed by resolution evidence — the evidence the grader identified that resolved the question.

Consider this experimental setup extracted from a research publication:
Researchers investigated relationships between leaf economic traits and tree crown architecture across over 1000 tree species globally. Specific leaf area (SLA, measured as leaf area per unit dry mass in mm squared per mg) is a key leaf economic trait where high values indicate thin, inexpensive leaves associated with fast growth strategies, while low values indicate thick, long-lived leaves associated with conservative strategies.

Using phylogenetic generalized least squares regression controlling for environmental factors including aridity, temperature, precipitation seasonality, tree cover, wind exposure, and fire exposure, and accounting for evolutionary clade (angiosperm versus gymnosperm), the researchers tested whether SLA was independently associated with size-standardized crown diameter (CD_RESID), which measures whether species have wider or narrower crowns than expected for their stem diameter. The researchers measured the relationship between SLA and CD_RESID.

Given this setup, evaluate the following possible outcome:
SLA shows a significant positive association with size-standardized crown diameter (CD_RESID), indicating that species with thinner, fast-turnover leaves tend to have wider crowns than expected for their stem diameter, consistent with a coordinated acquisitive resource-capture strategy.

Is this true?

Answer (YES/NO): NO